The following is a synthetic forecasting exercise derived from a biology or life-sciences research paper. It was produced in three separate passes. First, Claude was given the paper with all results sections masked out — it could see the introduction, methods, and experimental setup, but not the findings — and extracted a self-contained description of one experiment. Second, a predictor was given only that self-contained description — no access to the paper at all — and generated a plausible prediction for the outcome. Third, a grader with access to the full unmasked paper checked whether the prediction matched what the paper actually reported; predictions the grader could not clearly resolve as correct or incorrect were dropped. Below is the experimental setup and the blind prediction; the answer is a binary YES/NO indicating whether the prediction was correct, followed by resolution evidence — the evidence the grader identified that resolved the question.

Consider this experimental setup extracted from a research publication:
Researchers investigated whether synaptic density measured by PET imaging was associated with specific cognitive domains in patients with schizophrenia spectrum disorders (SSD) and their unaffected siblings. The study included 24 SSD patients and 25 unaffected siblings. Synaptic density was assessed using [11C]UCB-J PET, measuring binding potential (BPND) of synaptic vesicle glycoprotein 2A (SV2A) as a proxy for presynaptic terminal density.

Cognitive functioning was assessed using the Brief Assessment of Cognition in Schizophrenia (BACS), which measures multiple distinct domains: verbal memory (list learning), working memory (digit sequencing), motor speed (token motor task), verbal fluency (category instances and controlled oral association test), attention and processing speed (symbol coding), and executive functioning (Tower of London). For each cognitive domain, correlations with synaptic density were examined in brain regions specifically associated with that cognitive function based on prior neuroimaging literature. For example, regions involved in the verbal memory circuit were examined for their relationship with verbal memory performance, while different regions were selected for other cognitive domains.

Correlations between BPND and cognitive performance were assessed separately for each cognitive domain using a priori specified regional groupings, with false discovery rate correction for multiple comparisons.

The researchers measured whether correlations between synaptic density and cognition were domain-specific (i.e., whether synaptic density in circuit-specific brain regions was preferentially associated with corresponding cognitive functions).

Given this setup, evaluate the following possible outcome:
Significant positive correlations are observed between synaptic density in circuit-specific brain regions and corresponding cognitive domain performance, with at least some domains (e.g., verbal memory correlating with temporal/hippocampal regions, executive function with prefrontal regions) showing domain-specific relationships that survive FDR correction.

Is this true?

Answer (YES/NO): NO